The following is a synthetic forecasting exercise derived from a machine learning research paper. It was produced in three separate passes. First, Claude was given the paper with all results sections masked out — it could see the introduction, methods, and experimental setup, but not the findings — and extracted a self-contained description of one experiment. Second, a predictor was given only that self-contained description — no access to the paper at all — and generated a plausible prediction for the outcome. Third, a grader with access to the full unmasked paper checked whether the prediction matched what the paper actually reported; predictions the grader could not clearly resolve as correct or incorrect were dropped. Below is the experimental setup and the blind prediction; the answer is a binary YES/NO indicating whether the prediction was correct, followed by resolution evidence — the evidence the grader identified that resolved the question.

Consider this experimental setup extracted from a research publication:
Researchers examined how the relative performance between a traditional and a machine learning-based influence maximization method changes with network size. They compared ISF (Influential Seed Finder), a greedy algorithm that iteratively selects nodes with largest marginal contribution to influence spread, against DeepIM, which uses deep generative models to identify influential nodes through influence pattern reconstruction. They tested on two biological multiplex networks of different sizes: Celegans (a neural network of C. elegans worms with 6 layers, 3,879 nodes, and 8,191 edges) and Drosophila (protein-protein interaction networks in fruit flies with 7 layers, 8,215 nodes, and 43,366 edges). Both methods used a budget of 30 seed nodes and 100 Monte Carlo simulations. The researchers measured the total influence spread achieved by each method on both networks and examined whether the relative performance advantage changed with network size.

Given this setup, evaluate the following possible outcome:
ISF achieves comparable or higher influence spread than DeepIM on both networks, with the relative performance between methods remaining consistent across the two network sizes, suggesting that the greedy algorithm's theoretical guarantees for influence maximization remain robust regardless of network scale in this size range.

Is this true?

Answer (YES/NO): NO